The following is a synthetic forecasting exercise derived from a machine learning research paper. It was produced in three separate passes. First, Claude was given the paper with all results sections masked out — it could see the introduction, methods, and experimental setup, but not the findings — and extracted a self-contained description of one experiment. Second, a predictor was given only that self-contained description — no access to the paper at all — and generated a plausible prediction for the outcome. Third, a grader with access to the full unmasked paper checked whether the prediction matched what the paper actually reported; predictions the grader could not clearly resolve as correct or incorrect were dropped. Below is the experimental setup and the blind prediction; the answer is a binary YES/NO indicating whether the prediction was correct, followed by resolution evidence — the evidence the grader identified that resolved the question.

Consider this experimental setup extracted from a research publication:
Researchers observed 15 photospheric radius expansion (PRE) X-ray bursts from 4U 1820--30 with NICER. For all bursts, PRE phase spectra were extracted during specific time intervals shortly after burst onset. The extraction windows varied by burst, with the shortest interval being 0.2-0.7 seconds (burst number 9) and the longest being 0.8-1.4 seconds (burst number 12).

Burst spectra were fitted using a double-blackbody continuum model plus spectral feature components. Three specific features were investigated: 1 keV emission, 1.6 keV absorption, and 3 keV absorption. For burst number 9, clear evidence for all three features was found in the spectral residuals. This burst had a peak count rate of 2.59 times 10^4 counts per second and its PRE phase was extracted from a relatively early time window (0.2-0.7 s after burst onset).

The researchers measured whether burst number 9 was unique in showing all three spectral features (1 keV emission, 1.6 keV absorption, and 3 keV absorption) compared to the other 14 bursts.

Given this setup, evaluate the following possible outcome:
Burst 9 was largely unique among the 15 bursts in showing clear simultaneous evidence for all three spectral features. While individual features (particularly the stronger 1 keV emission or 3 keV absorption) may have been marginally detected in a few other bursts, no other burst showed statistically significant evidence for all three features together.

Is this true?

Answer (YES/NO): YES